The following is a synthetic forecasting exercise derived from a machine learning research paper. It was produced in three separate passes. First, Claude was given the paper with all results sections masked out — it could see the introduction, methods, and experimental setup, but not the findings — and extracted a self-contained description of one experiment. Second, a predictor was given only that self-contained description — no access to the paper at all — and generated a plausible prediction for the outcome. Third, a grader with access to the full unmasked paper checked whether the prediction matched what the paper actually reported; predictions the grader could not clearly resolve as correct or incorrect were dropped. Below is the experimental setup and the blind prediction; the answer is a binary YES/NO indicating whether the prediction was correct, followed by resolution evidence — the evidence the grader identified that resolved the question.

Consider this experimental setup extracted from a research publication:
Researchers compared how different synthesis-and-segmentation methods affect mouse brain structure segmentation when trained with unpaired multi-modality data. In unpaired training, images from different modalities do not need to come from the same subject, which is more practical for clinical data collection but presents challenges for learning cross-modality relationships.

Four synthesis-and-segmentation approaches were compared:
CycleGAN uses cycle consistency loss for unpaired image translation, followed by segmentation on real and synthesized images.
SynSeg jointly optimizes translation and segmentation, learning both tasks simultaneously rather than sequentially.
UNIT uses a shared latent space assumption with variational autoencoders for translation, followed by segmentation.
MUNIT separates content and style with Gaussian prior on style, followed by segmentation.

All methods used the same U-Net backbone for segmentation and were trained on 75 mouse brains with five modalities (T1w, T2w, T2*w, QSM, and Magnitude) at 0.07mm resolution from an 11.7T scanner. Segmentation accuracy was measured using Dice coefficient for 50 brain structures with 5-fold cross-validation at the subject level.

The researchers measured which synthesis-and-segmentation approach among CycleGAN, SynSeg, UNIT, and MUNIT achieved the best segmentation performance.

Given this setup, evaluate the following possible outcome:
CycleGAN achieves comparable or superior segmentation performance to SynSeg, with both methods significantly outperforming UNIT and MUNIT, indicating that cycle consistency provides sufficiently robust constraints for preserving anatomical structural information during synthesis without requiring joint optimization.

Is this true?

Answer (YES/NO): NO